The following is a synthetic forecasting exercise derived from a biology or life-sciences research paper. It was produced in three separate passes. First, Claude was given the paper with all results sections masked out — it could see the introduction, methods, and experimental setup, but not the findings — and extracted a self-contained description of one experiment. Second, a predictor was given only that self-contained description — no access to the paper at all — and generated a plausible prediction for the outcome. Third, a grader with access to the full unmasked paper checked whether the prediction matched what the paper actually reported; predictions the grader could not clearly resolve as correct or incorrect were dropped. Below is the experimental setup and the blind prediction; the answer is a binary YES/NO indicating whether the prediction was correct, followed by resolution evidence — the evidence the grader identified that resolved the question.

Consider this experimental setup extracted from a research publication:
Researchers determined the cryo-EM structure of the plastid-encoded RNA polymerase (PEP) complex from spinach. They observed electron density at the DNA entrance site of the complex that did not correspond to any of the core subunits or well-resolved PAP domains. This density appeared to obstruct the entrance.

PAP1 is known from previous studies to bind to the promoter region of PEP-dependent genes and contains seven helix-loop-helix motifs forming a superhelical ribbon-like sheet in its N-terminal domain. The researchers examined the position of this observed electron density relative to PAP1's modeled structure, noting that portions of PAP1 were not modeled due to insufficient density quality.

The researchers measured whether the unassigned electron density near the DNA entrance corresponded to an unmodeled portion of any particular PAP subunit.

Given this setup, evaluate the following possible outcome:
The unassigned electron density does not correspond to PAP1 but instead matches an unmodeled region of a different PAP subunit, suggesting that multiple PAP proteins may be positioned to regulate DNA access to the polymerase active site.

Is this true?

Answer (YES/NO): NO